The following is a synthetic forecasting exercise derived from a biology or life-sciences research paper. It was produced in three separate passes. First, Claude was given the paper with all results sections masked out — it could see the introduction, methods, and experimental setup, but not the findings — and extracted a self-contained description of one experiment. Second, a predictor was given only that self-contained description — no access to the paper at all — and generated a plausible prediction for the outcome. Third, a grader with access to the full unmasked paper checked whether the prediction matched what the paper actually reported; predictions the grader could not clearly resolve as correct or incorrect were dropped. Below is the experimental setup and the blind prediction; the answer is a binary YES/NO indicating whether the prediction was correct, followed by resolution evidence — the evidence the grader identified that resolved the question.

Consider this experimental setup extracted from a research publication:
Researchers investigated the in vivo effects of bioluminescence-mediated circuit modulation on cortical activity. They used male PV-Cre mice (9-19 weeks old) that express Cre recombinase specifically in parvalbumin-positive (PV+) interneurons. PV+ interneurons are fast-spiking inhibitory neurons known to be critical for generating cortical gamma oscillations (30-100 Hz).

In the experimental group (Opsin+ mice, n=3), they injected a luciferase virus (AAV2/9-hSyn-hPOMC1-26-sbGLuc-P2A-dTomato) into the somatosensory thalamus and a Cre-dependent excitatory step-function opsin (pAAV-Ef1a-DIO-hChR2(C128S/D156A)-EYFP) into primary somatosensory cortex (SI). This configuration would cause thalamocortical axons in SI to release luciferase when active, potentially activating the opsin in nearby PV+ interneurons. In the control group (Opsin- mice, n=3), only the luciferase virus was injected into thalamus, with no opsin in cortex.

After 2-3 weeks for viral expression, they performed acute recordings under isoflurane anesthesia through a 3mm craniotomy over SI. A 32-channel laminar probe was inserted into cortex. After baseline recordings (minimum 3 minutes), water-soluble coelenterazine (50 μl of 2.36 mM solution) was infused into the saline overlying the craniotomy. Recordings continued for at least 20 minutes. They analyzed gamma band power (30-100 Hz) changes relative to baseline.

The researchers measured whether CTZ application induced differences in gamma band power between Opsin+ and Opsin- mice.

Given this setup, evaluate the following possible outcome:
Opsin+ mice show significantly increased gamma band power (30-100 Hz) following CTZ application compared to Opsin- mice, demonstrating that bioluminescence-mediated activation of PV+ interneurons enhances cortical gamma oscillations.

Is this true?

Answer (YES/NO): YES